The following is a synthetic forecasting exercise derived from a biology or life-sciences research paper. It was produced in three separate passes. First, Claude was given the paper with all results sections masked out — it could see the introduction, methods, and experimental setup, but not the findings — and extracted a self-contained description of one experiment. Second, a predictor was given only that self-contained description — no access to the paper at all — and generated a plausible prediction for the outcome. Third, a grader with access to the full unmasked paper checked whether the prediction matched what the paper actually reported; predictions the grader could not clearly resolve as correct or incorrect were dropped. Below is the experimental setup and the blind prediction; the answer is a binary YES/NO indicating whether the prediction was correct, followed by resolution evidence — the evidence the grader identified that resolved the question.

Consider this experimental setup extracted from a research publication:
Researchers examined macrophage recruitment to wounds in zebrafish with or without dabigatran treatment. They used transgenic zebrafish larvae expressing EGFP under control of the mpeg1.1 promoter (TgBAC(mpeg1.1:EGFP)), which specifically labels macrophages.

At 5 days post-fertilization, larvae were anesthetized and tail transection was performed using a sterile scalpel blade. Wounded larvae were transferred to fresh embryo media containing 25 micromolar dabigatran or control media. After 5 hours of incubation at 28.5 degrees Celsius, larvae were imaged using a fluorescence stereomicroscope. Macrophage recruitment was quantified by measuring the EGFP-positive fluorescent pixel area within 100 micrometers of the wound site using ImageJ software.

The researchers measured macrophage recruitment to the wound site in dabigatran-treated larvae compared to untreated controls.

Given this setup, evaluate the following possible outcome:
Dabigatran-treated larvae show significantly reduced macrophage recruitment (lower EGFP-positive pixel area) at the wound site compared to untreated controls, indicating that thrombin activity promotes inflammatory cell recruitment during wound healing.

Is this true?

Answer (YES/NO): NO